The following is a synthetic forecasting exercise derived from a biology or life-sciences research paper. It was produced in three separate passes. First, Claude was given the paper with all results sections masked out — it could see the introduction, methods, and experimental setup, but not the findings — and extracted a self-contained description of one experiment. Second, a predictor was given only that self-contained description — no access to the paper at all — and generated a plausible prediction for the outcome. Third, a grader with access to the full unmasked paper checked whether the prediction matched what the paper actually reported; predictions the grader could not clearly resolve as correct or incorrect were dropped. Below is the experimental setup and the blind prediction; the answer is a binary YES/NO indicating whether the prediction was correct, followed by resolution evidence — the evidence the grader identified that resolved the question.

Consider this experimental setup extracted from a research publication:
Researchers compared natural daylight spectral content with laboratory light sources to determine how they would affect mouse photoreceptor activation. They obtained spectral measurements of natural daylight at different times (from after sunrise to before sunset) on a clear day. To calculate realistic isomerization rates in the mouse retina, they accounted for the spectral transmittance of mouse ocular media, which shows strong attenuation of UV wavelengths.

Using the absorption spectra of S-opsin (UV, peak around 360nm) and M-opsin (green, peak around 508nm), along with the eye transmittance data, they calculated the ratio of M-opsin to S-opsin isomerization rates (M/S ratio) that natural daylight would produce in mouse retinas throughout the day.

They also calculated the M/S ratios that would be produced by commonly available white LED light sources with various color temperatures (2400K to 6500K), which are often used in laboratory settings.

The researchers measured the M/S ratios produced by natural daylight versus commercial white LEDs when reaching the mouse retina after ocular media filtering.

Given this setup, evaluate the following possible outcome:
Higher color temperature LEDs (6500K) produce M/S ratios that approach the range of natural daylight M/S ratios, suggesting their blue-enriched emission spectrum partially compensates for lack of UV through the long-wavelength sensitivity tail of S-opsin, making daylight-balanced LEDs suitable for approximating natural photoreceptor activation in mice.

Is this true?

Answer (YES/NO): NO